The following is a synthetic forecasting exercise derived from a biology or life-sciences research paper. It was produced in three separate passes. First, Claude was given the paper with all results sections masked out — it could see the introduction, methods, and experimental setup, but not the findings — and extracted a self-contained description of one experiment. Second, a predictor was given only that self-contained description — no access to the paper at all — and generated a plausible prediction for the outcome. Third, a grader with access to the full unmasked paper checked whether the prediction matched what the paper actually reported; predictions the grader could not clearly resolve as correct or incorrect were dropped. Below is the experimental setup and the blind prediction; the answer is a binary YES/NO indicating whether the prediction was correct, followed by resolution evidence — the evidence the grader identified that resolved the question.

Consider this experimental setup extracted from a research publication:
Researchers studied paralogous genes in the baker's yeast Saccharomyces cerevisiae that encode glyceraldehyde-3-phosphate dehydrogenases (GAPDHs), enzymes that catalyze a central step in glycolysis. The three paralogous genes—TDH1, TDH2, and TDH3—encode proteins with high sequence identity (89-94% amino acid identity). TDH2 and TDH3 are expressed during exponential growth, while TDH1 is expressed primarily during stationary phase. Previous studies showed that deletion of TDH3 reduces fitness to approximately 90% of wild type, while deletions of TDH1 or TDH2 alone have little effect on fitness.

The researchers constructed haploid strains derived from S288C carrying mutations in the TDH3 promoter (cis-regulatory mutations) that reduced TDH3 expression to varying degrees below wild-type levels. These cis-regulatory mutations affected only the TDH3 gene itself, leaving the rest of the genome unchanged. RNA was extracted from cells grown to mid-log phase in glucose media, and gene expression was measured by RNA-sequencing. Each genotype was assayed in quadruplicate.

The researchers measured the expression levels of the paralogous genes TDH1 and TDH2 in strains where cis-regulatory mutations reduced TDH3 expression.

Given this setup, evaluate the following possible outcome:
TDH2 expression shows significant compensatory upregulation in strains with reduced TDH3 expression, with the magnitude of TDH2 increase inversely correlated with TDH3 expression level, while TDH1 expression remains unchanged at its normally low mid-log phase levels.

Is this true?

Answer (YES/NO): NO